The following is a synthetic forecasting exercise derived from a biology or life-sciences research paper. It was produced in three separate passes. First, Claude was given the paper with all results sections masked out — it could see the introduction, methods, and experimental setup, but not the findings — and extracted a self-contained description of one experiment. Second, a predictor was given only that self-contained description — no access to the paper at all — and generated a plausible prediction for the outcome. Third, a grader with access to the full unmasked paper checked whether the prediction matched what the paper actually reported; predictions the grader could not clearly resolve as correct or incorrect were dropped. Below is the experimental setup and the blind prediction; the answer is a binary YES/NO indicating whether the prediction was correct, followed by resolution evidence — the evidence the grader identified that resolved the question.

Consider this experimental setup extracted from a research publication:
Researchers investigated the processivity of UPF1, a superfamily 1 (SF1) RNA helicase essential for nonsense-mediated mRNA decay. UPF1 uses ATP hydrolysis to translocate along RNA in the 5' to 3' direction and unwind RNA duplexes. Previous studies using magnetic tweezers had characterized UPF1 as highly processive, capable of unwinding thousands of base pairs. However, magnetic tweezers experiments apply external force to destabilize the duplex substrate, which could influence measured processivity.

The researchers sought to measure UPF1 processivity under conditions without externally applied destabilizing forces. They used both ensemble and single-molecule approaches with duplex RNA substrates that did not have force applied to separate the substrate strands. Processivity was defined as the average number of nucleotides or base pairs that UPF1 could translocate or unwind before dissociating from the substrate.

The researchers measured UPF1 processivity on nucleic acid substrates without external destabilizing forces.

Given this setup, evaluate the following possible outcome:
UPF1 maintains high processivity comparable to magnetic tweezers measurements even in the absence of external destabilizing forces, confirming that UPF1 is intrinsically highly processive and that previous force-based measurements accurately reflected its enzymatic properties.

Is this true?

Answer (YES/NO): NO